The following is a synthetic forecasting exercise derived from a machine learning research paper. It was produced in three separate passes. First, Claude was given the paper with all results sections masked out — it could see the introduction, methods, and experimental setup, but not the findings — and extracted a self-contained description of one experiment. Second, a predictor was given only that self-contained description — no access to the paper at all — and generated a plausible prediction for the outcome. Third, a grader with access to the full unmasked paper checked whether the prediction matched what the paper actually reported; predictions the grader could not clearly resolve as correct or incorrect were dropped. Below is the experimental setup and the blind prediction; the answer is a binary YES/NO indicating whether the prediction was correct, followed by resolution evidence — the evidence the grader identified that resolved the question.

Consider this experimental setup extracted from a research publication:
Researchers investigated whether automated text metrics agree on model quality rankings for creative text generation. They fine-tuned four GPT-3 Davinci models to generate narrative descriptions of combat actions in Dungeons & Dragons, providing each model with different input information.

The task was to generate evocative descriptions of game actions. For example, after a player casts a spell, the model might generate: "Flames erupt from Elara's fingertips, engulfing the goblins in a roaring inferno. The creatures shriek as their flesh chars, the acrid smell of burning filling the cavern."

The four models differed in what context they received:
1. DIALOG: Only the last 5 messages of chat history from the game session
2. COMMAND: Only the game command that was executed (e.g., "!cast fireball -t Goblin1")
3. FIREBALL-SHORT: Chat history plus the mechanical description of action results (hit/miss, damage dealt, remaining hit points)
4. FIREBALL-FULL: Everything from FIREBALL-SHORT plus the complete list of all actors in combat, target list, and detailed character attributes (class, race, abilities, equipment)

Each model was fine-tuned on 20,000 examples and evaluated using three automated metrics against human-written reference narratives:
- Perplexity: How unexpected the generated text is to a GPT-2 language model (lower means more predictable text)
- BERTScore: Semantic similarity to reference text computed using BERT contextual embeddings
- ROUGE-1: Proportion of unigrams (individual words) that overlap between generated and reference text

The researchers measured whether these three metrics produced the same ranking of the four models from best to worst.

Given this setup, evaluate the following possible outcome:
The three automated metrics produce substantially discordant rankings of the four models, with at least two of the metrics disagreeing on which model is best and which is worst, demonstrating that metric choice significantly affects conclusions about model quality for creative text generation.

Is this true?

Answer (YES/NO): YES